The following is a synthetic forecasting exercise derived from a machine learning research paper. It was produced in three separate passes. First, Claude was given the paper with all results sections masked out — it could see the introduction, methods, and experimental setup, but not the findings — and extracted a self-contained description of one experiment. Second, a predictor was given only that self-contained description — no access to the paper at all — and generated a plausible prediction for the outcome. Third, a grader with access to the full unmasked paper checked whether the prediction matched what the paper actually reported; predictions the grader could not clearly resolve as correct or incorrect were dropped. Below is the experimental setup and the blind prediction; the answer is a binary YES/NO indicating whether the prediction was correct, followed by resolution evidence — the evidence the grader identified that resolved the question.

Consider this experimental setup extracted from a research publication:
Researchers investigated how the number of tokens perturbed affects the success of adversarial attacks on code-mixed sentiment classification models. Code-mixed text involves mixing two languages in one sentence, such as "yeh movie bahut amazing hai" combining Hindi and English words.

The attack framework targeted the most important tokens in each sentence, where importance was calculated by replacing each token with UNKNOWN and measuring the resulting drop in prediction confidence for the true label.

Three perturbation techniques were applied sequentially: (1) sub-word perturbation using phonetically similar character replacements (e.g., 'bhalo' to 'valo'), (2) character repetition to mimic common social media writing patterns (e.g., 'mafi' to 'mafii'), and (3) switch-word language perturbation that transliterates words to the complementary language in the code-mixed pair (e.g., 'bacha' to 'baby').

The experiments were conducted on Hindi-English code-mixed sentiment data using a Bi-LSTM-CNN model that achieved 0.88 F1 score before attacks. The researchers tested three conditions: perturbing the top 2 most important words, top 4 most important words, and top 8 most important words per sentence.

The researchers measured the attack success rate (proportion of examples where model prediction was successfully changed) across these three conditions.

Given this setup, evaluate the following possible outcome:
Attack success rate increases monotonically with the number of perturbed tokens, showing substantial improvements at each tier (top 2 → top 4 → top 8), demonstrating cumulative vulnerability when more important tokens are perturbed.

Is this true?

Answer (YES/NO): NO